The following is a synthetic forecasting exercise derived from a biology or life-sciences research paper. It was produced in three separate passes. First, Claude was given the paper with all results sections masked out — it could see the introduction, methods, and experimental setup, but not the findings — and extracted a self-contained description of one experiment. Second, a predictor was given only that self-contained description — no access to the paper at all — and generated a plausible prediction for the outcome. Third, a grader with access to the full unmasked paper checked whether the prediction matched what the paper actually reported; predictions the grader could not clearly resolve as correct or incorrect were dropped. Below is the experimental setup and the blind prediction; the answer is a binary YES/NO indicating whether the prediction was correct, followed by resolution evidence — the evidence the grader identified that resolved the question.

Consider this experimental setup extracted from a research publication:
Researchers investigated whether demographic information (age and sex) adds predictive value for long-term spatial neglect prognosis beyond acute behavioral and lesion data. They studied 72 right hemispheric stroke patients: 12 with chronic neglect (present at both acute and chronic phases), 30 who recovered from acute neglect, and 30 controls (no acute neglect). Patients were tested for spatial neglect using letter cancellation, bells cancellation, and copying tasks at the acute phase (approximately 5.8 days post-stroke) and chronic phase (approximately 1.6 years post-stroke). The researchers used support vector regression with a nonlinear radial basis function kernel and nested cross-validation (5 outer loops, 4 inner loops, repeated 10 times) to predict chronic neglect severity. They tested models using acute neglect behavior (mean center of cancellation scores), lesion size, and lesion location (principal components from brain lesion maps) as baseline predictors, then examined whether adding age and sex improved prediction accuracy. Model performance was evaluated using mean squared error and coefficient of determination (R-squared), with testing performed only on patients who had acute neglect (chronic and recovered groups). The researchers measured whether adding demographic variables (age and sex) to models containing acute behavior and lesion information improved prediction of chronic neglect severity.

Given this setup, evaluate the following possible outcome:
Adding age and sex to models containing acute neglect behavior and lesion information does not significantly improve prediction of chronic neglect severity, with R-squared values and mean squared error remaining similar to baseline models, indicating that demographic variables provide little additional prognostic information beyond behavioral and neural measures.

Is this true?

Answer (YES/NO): YES